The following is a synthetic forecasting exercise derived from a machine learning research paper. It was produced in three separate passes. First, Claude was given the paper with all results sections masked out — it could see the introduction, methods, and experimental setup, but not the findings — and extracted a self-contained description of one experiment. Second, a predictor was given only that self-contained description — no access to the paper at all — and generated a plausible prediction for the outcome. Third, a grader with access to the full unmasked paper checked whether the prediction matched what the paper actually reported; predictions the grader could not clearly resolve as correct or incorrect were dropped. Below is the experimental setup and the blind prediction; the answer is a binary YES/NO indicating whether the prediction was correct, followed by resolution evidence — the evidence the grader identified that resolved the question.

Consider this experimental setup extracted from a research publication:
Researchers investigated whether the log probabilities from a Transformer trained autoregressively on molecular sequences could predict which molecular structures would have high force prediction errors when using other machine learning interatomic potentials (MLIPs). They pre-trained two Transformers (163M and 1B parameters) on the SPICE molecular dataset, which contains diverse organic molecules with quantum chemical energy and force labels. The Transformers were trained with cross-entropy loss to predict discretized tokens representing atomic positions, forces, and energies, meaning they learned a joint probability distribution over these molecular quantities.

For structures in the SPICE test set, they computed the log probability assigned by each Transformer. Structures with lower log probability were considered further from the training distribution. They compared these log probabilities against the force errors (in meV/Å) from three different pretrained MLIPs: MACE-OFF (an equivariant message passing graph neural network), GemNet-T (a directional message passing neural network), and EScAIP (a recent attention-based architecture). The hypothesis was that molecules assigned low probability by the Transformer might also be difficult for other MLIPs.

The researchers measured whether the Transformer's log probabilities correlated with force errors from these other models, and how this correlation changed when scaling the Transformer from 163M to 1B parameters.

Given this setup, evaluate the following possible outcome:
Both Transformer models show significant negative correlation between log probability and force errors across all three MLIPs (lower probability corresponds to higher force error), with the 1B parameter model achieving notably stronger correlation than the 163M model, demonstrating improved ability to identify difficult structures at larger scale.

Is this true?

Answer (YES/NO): YES